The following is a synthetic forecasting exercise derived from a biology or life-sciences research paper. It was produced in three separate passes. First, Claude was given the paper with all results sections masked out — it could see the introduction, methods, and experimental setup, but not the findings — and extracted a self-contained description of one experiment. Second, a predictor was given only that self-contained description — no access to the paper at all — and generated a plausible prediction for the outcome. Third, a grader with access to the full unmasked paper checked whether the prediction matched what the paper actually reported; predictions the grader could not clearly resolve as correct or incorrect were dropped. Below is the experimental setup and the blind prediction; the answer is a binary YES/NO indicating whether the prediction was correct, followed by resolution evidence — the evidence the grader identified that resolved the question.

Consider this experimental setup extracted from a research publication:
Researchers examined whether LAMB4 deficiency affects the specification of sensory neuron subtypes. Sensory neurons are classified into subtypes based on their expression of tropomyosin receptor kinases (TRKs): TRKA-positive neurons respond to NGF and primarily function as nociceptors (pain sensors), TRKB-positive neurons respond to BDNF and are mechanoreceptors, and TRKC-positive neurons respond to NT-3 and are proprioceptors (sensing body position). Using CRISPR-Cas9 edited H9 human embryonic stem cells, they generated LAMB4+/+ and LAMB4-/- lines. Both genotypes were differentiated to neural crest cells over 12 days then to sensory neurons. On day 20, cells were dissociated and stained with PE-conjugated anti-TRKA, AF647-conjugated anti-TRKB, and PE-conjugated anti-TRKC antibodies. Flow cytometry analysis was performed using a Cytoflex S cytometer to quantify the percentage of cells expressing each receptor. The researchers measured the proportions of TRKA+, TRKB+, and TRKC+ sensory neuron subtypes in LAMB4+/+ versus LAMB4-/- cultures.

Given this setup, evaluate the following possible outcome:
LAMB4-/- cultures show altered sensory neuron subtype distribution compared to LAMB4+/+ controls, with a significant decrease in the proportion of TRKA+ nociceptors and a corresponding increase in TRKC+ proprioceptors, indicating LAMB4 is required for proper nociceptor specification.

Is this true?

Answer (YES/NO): NO